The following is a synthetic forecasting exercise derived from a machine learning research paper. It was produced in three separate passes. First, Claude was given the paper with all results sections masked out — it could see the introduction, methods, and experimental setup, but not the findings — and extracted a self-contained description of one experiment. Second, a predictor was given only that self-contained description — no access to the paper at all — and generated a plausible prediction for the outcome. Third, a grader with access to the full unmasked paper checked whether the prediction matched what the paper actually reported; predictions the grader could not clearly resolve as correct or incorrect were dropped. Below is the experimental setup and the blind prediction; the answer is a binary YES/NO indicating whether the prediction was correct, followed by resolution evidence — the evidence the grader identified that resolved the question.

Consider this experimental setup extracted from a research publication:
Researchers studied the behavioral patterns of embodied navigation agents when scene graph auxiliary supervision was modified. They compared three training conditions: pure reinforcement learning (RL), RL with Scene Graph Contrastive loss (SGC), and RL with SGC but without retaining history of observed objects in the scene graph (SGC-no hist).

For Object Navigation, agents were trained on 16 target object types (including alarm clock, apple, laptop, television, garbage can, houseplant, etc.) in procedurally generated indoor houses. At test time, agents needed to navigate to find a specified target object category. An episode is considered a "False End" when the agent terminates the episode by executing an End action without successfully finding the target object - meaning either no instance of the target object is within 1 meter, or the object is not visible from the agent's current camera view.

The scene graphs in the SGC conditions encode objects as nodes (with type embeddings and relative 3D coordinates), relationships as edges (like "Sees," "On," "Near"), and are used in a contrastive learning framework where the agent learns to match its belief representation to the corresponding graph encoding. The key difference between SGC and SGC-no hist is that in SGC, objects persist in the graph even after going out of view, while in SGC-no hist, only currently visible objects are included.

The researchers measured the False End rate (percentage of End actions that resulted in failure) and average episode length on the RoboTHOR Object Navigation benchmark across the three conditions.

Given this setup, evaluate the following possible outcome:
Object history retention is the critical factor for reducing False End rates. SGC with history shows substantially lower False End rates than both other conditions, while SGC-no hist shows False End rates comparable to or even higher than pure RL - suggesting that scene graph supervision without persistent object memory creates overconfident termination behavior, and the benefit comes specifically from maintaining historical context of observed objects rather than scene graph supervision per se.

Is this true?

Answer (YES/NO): YES